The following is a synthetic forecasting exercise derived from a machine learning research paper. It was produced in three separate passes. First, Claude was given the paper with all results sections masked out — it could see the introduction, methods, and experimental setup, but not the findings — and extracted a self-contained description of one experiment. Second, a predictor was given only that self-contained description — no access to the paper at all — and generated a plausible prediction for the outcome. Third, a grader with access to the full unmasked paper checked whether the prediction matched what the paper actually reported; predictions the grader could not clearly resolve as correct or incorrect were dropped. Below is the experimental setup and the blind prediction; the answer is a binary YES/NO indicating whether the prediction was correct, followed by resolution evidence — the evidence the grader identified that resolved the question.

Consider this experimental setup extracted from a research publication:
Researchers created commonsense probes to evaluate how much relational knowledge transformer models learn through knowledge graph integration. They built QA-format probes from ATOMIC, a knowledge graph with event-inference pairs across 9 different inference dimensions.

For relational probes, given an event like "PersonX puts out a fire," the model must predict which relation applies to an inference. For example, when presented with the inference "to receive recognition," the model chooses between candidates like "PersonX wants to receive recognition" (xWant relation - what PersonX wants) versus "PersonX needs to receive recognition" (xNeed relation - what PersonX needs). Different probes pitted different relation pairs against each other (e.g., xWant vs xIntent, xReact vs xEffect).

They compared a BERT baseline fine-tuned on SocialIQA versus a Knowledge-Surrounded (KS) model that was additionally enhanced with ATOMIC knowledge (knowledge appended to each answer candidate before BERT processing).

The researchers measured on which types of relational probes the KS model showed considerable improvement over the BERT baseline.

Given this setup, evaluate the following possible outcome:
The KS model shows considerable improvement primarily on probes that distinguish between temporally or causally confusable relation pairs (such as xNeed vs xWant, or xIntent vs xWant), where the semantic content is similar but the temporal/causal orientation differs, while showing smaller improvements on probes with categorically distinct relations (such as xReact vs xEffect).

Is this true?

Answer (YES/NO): NO